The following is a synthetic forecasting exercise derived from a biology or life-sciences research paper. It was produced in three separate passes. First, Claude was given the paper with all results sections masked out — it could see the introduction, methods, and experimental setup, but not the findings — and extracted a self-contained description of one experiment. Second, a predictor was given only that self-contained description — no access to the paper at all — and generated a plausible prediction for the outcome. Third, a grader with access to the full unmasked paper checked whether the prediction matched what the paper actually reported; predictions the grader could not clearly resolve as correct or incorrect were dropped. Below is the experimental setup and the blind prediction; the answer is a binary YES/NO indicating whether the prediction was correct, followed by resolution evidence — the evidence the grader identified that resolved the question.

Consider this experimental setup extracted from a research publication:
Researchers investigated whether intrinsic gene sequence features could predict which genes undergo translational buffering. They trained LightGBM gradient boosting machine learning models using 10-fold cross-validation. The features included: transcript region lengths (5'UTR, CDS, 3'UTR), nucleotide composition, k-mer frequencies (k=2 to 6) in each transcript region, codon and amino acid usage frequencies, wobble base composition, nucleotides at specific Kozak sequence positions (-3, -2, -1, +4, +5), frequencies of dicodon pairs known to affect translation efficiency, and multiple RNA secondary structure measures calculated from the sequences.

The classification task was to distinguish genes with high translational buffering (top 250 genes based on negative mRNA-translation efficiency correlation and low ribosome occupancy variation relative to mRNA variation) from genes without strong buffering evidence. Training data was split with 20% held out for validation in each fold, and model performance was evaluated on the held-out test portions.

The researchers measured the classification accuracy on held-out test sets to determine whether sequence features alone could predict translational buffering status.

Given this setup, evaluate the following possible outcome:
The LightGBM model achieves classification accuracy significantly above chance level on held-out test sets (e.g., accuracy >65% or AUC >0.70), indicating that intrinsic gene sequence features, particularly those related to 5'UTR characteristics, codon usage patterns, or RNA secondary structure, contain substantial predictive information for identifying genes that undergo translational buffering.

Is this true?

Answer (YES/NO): NO